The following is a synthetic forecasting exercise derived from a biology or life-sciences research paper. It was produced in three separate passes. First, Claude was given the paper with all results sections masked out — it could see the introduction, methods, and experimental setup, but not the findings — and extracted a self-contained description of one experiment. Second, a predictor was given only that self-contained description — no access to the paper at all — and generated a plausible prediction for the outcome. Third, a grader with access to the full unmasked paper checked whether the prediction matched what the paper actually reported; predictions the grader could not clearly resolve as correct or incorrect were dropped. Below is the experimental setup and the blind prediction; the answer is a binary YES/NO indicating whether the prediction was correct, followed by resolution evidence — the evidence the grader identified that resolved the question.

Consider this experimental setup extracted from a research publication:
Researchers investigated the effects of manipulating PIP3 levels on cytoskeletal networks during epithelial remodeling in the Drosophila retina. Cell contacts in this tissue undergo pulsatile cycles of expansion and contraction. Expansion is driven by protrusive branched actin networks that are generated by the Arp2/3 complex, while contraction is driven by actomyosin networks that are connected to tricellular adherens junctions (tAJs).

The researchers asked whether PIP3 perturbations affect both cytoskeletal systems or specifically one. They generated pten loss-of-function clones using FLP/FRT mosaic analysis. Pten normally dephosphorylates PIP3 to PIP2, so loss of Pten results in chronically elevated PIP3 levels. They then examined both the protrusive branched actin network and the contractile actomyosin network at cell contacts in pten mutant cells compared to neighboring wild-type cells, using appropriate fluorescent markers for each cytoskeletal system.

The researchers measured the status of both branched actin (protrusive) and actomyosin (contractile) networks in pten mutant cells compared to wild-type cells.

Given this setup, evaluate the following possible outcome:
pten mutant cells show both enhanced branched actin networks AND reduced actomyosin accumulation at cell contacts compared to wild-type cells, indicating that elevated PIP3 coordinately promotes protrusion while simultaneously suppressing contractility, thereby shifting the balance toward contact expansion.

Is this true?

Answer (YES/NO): NO